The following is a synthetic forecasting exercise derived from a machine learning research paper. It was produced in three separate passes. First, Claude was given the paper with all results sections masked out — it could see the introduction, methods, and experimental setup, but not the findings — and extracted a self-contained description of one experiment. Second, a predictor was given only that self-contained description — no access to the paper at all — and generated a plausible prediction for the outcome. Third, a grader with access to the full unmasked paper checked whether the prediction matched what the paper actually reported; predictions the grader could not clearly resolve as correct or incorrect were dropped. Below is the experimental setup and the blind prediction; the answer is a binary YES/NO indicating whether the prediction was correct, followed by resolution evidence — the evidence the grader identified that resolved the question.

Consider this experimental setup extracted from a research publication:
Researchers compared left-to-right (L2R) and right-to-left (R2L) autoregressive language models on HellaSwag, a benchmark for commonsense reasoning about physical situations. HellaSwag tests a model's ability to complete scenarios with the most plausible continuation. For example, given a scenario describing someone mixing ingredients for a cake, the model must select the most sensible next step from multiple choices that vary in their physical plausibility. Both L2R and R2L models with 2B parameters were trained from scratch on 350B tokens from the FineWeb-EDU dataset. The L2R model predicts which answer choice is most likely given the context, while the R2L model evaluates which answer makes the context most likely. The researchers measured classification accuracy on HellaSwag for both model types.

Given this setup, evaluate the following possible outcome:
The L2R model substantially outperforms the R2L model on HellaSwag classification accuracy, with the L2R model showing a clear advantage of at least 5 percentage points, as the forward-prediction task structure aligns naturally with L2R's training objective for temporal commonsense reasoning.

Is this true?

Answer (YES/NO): YES